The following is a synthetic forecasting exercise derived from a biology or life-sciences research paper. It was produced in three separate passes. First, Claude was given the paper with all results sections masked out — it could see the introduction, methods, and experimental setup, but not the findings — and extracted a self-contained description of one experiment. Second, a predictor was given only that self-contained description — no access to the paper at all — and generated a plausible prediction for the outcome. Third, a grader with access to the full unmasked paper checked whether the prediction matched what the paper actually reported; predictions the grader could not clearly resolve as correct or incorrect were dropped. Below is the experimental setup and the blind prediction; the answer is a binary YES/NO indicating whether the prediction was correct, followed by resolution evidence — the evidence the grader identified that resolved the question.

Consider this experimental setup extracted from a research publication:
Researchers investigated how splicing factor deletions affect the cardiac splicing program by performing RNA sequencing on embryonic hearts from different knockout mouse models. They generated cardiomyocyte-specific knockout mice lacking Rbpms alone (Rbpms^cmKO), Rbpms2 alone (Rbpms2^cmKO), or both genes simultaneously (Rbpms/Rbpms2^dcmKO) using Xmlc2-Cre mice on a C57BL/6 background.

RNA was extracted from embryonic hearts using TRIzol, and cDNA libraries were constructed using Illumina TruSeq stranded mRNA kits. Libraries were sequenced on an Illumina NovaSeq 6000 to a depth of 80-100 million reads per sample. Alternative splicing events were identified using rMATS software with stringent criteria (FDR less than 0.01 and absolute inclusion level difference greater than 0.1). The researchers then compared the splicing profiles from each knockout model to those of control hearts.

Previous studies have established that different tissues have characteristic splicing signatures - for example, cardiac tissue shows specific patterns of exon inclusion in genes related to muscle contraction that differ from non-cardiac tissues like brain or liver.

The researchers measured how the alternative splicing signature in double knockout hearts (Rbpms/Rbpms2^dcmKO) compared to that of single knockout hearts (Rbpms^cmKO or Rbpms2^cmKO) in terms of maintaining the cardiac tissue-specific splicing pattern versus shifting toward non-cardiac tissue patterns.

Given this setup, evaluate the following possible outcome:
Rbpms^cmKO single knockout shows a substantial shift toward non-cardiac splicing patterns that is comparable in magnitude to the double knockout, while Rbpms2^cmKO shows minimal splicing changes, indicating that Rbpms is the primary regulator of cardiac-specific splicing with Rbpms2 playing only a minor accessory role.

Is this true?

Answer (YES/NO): NO